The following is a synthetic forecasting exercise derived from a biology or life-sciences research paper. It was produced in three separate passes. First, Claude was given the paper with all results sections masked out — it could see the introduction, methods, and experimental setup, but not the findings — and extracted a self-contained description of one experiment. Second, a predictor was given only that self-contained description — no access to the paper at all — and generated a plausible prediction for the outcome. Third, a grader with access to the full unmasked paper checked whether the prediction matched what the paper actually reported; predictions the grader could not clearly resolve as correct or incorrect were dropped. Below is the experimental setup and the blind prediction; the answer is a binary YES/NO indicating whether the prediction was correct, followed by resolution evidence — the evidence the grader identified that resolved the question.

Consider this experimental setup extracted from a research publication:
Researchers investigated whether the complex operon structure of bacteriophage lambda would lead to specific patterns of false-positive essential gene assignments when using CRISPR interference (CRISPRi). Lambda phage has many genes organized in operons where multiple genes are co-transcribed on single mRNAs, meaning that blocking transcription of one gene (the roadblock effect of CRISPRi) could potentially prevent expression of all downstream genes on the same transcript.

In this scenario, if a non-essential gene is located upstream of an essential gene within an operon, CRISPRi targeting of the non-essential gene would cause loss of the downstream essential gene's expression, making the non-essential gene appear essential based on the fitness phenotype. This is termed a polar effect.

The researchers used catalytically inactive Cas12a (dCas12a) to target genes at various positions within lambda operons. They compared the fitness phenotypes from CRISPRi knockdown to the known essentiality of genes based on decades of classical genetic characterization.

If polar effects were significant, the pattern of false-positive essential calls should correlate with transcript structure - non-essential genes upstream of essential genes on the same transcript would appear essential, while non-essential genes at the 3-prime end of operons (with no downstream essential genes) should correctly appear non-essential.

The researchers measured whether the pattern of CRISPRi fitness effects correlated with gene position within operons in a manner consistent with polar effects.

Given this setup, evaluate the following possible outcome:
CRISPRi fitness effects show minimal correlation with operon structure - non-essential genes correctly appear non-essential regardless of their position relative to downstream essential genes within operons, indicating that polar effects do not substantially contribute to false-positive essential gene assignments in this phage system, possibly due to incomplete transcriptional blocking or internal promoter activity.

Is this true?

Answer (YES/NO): NO